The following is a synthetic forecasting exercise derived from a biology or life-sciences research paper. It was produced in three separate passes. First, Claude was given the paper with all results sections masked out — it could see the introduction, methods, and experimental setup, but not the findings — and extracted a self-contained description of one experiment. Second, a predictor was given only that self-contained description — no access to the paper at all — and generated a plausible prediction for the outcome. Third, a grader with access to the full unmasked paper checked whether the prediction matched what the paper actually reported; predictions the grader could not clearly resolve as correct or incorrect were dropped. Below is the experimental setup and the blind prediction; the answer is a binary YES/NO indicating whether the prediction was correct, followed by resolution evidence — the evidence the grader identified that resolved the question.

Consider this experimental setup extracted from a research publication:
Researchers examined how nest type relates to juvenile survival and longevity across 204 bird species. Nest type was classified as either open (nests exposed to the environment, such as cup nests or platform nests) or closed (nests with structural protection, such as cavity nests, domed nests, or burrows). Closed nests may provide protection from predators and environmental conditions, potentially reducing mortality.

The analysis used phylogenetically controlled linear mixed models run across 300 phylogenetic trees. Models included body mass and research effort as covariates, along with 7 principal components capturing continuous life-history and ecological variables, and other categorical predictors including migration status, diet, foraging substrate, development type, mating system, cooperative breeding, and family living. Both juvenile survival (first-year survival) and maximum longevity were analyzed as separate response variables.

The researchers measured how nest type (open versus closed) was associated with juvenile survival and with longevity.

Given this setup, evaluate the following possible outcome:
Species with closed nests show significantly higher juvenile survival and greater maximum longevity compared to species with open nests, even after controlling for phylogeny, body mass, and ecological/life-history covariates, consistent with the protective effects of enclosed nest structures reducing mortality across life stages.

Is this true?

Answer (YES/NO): NO